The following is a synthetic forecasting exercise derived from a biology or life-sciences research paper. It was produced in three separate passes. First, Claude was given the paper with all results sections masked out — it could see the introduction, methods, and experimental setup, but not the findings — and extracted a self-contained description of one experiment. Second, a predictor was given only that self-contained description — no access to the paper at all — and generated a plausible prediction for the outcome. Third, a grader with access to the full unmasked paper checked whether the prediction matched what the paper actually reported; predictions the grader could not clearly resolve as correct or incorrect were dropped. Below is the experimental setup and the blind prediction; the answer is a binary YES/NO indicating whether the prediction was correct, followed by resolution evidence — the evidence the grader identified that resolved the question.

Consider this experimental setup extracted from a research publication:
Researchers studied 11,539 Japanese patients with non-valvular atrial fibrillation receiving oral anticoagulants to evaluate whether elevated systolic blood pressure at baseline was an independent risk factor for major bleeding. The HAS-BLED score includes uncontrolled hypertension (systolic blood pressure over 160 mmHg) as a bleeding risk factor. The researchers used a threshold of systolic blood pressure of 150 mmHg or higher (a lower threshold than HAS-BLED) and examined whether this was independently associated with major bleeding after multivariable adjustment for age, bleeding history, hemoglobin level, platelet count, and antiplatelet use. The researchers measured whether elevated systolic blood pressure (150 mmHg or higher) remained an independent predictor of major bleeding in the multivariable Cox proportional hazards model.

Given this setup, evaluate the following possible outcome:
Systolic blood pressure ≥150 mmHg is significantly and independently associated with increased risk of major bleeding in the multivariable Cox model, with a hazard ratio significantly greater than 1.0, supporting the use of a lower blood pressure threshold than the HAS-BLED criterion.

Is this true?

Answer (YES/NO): YES